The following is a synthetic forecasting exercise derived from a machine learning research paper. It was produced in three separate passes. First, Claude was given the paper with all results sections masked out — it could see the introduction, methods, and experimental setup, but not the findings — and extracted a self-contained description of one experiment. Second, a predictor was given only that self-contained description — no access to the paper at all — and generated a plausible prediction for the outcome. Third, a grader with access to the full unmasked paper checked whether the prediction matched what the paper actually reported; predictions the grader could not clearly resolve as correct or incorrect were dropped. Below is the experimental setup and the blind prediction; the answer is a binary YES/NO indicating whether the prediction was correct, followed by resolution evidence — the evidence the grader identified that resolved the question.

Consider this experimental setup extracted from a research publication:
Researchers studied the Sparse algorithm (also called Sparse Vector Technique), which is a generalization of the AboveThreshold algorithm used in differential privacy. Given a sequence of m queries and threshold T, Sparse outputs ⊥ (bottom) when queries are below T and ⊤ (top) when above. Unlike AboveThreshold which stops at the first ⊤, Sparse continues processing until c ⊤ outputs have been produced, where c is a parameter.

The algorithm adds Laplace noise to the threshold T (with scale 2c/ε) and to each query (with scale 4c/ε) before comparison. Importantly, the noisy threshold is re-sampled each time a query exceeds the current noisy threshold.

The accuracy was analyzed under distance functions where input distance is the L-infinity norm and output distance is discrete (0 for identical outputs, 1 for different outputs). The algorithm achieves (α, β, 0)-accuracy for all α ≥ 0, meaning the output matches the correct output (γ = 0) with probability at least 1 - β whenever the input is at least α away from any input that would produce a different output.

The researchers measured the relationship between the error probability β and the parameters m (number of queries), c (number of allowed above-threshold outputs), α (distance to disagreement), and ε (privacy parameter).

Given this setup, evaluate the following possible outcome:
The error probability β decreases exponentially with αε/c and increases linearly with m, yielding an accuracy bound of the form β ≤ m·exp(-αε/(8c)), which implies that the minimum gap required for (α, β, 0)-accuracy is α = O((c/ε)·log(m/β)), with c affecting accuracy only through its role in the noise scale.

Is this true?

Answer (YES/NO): NO